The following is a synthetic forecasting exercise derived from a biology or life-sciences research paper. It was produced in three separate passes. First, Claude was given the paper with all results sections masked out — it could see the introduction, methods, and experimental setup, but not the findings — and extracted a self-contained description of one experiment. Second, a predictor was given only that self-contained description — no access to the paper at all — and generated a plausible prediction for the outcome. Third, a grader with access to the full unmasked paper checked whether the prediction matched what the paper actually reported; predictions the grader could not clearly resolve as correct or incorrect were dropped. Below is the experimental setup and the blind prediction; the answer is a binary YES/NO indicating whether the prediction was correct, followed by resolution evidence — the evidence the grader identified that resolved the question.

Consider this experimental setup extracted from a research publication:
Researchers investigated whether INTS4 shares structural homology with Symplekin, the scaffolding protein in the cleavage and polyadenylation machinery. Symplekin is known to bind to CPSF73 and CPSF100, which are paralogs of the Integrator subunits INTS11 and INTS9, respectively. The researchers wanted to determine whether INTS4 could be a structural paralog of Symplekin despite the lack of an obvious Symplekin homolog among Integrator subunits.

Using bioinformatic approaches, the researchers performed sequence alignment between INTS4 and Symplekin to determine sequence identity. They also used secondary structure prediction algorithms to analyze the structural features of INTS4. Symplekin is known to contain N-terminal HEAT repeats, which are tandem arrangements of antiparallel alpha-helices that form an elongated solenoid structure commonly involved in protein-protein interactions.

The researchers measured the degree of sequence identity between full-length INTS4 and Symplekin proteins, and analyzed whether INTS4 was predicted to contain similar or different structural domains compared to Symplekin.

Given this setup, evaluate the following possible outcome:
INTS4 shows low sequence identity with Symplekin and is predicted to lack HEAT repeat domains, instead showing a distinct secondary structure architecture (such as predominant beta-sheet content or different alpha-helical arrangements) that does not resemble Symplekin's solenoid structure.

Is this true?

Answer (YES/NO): NO